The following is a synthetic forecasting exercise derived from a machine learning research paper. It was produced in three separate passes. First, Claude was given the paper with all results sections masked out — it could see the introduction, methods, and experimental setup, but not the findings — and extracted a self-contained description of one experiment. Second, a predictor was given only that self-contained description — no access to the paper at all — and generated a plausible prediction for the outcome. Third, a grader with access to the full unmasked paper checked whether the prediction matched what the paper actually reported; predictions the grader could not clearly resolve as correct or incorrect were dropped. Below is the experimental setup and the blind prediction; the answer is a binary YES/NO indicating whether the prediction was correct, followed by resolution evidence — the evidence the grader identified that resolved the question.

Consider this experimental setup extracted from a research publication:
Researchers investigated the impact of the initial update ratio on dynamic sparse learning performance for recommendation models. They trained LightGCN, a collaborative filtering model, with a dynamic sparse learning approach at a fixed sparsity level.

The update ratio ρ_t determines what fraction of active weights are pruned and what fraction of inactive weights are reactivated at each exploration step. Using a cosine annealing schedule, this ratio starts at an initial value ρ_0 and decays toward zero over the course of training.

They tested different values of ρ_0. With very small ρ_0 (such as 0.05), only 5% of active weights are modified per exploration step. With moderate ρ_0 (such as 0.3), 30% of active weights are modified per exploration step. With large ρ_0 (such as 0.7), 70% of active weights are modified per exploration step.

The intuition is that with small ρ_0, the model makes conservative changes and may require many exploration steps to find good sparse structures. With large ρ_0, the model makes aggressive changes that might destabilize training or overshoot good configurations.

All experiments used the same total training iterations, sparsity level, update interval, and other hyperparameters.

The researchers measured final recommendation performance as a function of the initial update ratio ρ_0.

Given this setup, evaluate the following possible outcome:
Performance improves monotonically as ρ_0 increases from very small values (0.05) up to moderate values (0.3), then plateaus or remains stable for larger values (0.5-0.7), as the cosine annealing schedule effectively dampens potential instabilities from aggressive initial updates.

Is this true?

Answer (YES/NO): NO